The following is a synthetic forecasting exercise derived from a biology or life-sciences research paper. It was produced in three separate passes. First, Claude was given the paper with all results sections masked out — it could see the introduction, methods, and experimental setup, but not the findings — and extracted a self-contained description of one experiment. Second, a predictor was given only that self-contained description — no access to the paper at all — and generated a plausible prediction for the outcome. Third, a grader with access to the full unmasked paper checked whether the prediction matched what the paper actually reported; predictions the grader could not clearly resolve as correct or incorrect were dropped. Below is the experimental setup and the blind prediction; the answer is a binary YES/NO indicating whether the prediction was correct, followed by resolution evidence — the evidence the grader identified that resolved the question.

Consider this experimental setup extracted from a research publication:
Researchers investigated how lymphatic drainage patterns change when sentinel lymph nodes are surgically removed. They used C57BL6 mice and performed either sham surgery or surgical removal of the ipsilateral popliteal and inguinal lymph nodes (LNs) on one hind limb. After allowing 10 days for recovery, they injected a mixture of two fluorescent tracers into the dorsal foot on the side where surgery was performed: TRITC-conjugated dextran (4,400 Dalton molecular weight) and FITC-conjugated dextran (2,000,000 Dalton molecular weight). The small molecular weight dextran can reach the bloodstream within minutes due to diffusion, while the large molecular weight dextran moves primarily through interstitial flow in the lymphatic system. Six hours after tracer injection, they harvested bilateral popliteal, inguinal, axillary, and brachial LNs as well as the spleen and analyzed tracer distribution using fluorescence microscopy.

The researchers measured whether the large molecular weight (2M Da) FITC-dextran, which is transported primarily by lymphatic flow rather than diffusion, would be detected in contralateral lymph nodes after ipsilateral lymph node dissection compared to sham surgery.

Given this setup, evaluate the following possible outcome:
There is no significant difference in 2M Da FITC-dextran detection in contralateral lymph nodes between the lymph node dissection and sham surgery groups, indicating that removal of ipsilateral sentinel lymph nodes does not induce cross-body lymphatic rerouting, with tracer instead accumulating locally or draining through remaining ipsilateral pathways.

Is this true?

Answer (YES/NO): NO